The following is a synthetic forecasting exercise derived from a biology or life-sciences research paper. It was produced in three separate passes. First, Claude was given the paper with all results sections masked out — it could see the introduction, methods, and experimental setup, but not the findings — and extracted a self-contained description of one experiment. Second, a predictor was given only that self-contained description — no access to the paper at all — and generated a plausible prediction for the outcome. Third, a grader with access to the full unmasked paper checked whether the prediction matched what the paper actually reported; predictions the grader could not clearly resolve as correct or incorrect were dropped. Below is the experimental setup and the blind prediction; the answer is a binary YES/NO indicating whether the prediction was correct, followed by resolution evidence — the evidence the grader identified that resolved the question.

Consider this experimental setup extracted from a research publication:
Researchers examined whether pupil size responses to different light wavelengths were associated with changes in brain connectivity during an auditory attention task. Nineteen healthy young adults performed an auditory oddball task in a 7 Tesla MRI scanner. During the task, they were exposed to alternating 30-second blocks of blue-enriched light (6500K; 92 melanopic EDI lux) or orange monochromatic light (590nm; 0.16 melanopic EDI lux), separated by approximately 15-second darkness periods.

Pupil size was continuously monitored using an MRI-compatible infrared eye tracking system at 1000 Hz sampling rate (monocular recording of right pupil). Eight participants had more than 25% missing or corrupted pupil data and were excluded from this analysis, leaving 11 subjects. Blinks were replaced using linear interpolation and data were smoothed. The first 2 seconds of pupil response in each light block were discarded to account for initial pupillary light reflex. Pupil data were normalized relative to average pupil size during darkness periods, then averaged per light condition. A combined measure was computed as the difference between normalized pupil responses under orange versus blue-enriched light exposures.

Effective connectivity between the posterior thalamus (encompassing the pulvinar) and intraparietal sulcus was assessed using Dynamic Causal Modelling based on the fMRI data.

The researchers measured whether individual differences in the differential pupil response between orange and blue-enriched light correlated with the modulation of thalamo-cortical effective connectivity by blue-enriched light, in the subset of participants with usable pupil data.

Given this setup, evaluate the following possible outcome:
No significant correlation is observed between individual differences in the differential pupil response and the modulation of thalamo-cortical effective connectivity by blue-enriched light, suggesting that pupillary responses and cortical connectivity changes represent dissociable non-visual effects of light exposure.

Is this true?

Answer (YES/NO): NO